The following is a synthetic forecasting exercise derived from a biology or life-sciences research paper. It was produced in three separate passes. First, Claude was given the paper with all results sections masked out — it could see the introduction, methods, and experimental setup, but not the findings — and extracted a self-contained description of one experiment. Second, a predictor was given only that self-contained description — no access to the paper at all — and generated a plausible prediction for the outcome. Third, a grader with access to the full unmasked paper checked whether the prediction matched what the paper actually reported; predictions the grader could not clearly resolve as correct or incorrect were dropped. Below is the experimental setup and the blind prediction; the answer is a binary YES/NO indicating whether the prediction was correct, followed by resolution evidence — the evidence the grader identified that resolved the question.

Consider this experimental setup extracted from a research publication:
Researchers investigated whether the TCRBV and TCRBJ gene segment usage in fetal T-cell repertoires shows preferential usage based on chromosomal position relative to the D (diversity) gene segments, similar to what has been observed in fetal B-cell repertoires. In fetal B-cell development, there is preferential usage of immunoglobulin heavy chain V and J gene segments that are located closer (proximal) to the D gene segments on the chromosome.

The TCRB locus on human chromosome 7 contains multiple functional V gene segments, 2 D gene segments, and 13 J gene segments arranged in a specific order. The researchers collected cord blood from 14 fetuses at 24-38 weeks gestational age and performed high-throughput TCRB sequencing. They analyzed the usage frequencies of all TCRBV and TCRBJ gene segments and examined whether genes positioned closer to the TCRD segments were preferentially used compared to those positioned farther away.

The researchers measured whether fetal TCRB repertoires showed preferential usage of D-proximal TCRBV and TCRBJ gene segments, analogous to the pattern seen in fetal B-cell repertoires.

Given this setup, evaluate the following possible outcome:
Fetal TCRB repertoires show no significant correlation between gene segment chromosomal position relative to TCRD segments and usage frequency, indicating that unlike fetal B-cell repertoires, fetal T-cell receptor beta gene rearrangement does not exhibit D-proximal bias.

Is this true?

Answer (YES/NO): YES